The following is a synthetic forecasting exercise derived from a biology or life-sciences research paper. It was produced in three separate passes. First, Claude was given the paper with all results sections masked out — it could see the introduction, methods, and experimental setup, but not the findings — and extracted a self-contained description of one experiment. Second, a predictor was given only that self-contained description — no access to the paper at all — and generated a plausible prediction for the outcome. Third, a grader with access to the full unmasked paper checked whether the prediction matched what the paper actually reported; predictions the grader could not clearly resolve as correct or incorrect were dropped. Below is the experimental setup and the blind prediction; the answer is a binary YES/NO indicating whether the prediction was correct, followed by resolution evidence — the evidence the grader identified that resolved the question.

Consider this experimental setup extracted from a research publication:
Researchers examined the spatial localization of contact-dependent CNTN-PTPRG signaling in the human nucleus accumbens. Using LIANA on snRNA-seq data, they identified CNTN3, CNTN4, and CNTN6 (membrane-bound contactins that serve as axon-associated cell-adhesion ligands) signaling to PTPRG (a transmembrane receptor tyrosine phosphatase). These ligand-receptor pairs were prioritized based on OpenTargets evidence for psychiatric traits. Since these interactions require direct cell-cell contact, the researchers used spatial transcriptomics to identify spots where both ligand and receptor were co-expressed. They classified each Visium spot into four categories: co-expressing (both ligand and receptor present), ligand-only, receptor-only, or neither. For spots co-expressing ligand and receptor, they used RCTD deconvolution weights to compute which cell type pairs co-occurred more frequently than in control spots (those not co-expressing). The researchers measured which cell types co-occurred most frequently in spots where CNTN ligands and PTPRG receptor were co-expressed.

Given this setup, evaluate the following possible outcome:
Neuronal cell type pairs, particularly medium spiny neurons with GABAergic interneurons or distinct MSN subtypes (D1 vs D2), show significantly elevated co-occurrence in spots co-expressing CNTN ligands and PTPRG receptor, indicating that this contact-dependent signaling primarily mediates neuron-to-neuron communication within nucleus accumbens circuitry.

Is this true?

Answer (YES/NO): YES